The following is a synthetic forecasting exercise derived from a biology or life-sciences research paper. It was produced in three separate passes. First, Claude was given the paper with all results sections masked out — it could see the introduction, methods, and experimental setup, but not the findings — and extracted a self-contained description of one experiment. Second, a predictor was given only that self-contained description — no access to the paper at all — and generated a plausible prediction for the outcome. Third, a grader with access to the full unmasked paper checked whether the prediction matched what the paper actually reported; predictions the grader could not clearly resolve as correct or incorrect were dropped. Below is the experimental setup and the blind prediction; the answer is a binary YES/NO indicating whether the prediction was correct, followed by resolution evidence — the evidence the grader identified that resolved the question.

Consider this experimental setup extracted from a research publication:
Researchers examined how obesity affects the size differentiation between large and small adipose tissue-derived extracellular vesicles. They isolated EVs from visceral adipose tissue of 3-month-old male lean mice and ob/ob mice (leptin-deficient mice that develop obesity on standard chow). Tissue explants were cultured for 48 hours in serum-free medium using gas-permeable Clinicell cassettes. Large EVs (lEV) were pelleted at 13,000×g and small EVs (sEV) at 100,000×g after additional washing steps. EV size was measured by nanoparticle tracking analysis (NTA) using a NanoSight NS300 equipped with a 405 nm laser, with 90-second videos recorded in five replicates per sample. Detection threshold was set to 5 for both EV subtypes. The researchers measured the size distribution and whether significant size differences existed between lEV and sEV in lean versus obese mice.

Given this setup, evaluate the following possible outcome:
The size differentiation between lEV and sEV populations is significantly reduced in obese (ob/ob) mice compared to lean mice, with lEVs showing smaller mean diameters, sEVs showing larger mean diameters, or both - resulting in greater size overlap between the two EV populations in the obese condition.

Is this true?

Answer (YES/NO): NO